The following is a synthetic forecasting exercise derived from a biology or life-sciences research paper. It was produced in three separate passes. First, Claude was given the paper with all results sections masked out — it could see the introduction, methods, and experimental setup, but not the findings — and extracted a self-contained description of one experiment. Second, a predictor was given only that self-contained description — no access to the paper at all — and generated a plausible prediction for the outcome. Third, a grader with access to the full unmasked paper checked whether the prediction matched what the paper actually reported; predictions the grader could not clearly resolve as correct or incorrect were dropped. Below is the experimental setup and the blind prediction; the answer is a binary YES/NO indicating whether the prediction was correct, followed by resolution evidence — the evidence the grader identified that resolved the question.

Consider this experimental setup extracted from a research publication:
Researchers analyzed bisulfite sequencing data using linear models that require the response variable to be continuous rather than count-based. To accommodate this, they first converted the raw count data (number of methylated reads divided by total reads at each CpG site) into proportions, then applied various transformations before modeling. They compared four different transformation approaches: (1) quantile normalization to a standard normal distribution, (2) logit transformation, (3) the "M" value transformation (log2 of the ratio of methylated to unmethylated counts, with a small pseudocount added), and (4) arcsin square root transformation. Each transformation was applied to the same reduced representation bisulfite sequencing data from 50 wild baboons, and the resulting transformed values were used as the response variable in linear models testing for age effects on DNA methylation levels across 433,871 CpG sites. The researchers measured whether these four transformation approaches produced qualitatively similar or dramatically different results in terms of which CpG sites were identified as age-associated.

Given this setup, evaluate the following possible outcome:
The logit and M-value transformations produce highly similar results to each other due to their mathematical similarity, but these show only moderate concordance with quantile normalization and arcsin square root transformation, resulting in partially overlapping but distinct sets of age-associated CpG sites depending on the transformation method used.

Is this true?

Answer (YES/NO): NO